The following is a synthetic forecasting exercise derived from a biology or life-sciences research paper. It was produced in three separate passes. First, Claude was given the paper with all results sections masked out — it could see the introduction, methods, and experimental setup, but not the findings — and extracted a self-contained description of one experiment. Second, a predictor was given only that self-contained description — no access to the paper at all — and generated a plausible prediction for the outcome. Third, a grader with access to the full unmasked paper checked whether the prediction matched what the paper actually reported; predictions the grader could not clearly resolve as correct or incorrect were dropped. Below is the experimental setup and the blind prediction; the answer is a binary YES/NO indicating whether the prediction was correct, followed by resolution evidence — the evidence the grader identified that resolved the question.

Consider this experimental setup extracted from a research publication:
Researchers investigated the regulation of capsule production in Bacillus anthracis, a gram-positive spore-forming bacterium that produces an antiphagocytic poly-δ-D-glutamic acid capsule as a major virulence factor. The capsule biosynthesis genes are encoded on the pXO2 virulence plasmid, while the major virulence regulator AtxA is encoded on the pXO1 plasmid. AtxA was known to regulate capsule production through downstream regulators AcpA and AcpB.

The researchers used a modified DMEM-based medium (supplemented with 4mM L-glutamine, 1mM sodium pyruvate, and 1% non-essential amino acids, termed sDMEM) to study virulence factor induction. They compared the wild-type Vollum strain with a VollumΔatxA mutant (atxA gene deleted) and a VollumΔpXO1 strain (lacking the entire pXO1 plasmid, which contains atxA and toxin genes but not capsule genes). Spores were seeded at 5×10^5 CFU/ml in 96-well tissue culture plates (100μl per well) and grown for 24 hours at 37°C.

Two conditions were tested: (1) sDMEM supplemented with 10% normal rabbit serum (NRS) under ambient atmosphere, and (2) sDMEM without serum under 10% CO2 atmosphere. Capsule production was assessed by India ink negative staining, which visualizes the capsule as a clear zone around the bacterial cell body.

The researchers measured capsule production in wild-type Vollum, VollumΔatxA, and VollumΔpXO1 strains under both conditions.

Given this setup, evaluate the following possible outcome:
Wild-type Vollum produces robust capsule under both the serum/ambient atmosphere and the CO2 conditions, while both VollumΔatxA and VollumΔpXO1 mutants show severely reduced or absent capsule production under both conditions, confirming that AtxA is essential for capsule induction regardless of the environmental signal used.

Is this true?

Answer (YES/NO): NO